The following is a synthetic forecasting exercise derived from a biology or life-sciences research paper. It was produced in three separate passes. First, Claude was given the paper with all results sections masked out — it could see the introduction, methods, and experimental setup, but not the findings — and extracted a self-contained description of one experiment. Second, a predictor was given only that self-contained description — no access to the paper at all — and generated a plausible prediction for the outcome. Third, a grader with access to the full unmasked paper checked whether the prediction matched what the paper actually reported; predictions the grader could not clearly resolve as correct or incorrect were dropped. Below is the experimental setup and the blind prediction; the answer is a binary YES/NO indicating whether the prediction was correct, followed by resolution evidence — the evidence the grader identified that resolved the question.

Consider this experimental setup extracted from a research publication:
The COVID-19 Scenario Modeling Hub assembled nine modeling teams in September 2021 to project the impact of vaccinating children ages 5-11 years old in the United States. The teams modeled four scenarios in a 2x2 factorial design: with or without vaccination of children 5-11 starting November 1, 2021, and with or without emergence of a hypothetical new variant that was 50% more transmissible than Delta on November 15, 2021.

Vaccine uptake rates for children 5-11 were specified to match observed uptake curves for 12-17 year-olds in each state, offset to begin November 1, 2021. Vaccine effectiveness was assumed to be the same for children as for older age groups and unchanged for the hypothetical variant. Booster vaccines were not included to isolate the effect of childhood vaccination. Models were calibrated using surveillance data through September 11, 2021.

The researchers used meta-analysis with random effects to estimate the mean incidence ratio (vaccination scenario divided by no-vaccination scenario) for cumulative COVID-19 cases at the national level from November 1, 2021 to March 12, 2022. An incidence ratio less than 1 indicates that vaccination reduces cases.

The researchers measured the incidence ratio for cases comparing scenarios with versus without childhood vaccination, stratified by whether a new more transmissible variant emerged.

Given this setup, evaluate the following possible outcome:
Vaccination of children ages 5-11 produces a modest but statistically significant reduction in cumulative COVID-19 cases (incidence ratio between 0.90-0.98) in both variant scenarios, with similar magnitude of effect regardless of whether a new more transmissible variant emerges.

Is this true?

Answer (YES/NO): NO